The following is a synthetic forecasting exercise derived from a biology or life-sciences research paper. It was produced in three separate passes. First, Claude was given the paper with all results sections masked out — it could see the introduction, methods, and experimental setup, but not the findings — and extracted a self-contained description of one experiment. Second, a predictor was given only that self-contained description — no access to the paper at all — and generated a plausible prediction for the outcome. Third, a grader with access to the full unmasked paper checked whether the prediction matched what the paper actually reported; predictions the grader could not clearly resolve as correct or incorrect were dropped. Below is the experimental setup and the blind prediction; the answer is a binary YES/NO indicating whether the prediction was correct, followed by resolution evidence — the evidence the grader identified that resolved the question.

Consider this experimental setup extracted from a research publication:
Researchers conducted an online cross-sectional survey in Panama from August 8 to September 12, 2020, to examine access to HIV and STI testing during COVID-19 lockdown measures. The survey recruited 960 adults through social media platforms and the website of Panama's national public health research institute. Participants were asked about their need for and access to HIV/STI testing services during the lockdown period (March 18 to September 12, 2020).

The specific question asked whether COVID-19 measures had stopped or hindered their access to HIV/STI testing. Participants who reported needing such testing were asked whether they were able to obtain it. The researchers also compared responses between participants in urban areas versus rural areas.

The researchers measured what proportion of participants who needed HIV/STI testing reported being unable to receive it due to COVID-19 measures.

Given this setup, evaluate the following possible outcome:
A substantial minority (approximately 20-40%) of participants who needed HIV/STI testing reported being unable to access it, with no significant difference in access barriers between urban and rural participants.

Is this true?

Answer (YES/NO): NO